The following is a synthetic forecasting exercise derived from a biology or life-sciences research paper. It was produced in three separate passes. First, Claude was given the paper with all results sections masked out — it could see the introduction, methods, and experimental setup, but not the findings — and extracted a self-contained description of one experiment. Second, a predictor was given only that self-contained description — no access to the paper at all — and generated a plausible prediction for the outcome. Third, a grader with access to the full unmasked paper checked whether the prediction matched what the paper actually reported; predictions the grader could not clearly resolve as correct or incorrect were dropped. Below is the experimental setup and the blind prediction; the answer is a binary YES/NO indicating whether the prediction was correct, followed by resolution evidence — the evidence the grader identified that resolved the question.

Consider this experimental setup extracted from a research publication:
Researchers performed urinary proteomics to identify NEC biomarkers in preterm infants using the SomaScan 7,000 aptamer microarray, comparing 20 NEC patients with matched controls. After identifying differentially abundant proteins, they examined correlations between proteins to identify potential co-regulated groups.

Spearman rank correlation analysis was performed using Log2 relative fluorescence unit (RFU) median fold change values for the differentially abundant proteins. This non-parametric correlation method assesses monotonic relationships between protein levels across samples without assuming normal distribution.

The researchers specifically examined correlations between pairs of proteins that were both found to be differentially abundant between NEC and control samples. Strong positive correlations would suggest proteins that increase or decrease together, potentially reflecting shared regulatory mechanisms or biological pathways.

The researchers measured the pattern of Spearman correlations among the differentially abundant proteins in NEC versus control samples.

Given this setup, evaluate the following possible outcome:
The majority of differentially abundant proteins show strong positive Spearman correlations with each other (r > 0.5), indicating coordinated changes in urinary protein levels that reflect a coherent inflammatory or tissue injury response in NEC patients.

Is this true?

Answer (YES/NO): NO